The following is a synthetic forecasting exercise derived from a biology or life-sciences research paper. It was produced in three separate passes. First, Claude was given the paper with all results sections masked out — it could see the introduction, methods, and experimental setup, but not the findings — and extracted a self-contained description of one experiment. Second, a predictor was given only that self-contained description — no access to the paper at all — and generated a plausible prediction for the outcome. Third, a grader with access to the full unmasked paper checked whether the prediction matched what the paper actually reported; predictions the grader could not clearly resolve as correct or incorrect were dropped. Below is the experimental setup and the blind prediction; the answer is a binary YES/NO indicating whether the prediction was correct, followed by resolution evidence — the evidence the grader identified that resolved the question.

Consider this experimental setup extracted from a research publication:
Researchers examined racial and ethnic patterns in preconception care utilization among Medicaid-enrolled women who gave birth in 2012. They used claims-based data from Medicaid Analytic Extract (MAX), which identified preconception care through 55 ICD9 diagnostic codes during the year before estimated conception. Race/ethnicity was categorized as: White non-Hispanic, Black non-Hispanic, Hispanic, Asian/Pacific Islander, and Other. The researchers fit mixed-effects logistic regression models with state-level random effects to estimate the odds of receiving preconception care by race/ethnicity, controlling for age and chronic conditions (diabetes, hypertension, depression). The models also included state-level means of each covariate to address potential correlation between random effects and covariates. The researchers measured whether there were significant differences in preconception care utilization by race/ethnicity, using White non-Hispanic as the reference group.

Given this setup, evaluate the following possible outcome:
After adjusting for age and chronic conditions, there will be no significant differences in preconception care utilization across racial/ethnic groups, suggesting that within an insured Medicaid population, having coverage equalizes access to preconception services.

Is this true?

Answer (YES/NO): NO